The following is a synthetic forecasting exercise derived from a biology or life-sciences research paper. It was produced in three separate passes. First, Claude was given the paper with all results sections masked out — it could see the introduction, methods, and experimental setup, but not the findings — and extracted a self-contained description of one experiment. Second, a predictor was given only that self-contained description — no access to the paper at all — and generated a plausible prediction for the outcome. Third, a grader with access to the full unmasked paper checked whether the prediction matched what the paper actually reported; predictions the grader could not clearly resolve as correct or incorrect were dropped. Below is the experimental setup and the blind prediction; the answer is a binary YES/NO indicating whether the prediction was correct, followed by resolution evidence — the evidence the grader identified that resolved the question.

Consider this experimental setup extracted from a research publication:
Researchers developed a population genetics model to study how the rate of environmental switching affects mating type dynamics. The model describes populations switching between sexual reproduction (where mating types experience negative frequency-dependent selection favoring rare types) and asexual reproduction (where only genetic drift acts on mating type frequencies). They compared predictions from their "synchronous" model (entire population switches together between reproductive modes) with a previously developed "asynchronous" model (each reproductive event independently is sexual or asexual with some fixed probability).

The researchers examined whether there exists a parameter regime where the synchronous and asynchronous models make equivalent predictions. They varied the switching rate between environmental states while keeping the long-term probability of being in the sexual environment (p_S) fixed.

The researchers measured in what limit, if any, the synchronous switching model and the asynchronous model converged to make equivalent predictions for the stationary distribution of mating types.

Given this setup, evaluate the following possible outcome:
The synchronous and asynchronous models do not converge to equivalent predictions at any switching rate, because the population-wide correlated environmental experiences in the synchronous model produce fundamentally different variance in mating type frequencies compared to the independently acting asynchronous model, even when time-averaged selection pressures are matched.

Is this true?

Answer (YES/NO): NO